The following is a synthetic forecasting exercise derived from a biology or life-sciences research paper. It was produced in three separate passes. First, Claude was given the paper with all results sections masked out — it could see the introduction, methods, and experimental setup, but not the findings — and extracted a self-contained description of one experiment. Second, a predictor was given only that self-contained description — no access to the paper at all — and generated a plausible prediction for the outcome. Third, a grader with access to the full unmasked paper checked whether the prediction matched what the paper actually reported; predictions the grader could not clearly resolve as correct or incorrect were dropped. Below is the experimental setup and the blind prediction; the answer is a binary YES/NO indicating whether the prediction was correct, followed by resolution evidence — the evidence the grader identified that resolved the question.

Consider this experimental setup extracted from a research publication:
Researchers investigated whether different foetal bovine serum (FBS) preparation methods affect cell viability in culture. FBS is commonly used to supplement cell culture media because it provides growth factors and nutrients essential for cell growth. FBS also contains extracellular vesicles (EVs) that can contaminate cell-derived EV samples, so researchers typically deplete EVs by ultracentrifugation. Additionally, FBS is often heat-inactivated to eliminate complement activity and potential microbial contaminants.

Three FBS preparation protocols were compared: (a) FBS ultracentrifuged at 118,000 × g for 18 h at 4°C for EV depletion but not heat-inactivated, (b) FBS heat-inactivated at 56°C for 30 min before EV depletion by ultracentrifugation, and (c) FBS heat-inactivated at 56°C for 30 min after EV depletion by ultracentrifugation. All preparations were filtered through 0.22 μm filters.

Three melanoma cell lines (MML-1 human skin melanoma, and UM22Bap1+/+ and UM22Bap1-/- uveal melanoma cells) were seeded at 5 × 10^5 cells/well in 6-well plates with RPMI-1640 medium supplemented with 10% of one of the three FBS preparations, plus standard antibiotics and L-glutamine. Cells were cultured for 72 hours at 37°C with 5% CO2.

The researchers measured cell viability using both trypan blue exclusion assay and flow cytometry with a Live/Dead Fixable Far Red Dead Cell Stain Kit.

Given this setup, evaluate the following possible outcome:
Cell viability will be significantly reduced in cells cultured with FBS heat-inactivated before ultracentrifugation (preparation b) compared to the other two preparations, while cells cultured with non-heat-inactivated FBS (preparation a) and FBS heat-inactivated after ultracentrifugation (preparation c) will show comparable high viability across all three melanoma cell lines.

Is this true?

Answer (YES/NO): NO